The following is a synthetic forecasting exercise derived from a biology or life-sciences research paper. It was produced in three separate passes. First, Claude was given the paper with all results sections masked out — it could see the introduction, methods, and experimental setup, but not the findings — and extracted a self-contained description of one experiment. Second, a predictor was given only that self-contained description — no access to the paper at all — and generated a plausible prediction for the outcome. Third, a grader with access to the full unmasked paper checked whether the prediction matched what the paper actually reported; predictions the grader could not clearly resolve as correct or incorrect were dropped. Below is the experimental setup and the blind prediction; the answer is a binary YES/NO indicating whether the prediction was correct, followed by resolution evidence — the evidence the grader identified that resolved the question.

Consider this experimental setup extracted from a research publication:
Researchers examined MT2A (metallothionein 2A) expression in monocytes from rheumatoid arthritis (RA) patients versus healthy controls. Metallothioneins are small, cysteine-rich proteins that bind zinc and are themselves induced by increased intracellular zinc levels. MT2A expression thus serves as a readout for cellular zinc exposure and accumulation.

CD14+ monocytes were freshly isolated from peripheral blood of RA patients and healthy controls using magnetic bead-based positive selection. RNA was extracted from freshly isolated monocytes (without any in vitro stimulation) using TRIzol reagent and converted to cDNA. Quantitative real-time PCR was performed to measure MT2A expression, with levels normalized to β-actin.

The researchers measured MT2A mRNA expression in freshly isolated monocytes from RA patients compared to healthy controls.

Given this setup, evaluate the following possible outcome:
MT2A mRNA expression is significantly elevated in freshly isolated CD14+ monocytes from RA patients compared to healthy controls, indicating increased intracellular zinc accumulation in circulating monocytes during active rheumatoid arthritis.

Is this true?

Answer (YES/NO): YES